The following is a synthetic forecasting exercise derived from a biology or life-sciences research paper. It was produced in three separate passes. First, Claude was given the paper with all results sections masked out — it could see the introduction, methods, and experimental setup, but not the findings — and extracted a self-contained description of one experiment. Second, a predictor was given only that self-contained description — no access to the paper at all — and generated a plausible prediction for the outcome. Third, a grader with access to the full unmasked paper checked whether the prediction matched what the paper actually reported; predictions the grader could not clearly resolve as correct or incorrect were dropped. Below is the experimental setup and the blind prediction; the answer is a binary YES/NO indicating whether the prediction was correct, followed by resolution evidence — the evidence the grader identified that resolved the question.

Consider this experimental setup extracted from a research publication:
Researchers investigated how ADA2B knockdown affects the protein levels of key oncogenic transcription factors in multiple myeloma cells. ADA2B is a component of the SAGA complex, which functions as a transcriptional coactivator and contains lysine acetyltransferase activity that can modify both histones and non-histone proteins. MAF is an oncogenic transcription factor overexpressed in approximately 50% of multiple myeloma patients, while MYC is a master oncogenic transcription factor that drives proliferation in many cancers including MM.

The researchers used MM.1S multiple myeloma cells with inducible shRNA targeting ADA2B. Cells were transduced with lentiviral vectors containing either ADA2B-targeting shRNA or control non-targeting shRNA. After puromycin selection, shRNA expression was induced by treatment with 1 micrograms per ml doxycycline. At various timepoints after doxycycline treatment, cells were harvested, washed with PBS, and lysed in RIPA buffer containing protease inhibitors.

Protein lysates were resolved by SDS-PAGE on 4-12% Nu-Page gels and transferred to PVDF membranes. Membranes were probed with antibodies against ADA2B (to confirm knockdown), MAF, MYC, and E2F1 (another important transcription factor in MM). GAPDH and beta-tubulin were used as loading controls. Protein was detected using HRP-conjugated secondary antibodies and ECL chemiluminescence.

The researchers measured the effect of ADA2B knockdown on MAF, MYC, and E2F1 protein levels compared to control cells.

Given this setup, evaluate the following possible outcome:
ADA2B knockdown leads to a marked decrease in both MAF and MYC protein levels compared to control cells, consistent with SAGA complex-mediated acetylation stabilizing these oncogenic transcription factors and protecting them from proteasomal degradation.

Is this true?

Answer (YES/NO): YES